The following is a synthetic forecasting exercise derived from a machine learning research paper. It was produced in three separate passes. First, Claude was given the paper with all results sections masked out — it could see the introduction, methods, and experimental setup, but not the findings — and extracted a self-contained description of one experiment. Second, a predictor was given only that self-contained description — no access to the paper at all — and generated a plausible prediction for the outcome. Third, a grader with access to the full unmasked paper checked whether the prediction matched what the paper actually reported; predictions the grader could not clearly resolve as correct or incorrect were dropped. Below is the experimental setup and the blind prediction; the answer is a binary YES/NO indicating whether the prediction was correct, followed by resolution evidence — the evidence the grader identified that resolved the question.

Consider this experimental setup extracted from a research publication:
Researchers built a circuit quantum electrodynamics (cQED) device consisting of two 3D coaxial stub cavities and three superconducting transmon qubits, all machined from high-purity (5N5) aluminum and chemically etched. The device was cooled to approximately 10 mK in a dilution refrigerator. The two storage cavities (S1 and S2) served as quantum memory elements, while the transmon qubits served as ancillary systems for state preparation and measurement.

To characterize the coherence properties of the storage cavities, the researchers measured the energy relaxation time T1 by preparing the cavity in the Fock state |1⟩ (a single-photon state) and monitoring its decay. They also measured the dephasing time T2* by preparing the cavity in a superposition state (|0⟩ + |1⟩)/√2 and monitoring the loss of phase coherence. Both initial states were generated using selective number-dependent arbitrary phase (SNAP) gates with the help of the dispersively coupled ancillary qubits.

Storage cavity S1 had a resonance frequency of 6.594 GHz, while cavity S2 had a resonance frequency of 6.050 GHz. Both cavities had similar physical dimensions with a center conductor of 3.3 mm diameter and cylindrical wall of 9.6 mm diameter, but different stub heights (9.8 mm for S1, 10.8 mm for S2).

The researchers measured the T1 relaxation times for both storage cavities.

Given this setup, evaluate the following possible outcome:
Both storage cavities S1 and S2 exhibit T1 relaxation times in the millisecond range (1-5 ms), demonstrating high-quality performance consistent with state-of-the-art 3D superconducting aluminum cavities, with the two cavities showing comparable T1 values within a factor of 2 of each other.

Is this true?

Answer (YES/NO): NO